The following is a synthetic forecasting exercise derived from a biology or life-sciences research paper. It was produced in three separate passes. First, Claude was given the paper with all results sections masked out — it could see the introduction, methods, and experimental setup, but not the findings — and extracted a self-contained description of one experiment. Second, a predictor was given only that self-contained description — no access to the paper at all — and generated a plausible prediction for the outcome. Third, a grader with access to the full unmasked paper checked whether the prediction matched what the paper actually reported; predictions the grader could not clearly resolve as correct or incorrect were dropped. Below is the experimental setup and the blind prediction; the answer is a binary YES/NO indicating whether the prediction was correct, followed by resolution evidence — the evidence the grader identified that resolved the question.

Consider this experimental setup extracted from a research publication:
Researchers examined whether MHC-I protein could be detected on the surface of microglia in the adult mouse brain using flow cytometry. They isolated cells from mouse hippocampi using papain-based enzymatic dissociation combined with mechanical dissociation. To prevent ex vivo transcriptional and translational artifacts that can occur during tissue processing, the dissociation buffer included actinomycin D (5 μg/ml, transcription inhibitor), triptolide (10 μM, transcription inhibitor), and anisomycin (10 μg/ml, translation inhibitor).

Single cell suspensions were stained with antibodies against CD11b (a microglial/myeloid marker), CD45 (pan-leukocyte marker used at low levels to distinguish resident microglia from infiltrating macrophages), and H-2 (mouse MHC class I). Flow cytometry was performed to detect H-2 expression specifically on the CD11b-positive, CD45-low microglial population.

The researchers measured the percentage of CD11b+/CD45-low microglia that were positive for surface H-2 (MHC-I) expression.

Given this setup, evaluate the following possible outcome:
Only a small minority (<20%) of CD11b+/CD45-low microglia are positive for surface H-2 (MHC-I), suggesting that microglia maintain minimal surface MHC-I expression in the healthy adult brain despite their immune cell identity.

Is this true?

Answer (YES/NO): NO